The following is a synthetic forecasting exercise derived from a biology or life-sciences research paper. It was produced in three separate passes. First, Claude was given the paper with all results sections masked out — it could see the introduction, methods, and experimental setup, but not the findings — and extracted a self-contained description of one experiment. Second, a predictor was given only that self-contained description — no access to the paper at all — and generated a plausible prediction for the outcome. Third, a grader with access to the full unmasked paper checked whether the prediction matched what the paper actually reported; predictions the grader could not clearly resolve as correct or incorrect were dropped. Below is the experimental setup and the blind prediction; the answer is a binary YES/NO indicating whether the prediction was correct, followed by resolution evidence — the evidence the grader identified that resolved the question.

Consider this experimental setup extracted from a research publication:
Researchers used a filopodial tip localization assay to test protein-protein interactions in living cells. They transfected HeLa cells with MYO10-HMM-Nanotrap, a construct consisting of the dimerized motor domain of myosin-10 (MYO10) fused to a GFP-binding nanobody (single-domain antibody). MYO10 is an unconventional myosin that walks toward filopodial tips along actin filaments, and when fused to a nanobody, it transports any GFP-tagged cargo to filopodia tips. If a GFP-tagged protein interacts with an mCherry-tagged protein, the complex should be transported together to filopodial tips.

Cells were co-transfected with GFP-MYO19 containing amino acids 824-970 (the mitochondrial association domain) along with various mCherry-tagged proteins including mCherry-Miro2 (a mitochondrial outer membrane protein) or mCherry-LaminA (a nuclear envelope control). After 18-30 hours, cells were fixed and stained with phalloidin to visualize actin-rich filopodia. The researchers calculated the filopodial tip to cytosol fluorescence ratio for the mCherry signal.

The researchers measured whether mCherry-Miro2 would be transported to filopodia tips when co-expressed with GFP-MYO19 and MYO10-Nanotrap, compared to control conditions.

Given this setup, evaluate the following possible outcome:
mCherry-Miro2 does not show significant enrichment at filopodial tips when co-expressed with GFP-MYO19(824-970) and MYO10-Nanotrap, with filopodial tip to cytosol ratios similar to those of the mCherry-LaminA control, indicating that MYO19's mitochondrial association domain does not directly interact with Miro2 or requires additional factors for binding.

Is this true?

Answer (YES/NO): YES